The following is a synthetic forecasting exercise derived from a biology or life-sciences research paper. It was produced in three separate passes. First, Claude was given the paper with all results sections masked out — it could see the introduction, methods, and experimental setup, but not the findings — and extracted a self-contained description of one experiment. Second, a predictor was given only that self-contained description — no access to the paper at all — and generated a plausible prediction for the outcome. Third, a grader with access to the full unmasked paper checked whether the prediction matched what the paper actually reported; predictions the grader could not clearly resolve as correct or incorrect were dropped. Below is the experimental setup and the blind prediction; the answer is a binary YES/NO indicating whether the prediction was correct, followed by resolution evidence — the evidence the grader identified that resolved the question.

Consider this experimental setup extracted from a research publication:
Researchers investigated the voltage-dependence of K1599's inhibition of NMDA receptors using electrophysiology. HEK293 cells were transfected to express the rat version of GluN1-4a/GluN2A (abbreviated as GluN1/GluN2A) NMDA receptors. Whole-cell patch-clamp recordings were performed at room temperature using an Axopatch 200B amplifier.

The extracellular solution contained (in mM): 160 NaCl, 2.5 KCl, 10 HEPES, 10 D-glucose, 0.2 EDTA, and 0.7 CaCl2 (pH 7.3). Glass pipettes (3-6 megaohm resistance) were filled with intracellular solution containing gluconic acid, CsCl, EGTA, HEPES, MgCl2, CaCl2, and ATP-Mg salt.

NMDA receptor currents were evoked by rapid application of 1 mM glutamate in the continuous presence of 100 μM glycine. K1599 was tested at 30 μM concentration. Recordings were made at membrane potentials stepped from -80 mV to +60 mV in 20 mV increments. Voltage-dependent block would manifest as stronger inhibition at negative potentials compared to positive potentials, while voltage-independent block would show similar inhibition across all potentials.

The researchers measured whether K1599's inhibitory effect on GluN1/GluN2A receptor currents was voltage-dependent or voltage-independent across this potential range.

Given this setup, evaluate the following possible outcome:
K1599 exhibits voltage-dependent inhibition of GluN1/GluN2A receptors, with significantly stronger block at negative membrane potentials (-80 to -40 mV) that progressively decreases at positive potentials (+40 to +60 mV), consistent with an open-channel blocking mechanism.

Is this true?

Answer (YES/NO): YES